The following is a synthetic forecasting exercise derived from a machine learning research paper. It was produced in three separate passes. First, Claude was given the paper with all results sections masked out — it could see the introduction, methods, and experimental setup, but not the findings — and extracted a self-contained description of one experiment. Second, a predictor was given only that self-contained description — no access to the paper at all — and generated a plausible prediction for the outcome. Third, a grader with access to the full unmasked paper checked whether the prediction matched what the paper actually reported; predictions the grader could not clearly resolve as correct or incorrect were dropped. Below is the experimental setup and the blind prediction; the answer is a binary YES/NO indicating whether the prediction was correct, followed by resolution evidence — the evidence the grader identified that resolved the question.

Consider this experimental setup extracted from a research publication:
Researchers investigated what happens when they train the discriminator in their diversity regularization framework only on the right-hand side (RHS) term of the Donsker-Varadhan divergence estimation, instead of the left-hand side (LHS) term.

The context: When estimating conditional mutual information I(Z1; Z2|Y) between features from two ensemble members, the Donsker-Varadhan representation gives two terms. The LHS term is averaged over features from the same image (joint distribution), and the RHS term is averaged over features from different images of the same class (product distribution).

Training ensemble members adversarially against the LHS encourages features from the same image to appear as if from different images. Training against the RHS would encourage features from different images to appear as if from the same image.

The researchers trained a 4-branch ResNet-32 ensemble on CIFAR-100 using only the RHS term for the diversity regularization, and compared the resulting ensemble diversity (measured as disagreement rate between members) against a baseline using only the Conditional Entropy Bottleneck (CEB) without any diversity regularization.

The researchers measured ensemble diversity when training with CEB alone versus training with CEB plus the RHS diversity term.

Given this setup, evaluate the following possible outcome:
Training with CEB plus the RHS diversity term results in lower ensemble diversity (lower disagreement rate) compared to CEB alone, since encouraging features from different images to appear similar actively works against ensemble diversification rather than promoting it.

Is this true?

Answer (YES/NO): YES